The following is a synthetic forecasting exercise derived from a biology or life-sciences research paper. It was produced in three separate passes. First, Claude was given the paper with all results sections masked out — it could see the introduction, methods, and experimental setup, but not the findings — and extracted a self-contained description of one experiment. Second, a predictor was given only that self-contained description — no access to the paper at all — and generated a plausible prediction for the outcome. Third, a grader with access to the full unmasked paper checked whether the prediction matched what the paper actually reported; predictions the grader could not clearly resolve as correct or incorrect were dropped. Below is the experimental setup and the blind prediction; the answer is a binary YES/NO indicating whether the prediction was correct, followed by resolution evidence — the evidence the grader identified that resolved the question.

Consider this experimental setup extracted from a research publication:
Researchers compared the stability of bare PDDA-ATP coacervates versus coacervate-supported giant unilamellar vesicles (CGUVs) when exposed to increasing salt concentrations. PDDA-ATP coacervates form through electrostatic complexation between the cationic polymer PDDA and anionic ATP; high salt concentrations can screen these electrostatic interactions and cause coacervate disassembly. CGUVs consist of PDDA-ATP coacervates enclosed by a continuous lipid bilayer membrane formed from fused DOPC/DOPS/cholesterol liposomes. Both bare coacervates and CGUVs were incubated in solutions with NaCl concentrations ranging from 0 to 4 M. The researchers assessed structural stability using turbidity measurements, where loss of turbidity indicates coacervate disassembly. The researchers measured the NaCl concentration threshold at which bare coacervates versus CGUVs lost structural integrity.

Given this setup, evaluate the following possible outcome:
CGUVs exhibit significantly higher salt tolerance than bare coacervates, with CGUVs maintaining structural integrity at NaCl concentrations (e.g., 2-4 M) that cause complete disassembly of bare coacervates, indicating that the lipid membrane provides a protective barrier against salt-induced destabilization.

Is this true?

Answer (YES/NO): YES